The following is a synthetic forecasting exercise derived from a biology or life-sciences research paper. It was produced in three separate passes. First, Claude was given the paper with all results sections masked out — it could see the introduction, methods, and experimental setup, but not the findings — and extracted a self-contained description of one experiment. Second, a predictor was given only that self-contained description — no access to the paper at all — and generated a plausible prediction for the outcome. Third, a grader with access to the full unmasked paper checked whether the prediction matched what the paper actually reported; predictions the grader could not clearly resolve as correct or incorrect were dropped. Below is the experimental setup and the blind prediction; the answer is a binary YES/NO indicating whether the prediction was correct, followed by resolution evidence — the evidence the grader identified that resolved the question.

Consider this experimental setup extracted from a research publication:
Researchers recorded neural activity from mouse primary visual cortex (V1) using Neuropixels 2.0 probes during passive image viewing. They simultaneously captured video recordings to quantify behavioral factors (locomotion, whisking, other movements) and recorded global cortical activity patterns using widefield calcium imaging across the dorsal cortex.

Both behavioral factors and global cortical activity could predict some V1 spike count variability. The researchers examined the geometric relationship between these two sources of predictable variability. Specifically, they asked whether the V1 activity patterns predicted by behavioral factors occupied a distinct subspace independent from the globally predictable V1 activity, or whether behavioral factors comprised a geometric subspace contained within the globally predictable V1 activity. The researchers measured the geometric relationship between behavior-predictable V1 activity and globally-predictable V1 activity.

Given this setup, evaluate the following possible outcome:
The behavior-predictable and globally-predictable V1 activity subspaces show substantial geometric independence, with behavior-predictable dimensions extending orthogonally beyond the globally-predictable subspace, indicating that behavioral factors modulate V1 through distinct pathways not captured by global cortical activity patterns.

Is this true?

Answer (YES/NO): NO